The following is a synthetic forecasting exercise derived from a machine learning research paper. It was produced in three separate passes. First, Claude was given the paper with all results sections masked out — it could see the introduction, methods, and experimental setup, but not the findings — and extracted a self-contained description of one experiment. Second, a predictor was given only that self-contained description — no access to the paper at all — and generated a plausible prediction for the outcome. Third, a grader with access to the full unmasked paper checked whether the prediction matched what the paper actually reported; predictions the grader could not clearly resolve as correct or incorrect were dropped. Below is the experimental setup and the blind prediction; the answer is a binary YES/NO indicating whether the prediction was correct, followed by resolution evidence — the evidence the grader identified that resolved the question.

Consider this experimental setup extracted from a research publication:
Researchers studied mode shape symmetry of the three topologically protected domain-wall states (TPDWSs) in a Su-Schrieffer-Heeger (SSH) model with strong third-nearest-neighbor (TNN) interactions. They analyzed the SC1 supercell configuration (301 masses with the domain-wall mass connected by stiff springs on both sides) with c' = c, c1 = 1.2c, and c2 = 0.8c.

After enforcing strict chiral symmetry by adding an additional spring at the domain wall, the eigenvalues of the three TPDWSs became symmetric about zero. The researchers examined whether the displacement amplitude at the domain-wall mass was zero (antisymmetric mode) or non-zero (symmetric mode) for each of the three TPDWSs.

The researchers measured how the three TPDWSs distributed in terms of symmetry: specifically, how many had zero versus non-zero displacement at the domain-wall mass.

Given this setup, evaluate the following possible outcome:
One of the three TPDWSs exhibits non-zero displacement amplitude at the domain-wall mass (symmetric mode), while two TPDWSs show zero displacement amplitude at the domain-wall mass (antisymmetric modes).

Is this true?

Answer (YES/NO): NO